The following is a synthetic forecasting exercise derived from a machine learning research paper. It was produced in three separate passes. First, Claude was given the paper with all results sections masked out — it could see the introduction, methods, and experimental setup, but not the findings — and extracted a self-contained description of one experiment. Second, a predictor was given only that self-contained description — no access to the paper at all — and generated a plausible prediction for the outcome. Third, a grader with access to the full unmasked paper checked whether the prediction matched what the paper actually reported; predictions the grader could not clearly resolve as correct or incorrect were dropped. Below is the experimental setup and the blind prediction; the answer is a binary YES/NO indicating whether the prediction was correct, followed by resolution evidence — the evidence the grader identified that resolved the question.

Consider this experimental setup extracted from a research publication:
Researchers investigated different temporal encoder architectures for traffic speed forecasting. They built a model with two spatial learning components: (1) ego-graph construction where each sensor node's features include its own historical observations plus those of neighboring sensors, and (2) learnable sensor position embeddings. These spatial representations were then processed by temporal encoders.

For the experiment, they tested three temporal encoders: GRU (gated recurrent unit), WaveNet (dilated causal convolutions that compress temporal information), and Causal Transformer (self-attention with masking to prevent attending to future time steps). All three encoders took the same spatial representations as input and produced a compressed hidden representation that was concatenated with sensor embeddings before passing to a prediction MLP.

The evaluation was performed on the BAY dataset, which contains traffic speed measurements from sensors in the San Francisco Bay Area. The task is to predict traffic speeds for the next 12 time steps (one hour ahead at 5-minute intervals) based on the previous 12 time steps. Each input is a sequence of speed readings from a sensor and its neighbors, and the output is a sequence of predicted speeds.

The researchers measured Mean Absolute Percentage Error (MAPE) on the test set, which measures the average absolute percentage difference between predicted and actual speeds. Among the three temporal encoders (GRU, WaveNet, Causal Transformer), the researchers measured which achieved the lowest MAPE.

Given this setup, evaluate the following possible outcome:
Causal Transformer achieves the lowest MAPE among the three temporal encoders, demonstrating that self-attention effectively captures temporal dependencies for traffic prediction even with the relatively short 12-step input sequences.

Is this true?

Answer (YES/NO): NO